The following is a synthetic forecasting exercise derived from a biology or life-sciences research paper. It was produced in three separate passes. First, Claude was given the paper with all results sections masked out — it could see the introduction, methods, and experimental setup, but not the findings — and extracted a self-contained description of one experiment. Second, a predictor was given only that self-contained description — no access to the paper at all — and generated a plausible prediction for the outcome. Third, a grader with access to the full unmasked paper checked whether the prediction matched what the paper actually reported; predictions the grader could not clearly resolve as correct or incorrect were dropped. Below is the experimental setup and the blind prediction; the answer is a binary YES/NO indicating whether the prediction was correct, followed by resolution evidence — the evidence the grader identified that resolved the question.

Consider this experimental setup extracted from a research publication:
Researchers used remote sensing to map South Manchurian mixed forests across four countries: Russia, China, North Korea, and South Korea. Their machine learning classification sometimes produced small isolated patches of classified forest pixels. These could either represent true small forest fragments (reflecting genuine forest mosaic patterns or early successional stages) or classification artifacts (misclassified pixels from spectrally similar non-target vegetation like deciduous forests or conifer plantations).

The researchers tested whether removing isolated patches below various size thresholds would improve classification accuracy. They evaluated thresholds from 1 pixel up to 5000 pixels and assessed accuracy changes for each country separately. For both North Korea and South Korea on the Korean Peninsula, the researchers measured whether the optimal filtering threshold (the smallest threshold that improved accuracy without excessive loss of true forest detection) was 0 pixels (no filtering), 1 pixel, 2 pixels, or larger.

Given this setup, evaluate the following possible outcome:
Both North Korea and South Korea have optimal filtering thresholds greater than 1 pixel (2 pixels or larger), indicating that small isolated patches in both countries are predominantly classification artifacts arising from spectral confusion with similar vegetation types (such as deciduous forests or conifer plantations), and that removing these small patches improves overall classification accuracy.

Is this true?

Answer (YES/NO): NO